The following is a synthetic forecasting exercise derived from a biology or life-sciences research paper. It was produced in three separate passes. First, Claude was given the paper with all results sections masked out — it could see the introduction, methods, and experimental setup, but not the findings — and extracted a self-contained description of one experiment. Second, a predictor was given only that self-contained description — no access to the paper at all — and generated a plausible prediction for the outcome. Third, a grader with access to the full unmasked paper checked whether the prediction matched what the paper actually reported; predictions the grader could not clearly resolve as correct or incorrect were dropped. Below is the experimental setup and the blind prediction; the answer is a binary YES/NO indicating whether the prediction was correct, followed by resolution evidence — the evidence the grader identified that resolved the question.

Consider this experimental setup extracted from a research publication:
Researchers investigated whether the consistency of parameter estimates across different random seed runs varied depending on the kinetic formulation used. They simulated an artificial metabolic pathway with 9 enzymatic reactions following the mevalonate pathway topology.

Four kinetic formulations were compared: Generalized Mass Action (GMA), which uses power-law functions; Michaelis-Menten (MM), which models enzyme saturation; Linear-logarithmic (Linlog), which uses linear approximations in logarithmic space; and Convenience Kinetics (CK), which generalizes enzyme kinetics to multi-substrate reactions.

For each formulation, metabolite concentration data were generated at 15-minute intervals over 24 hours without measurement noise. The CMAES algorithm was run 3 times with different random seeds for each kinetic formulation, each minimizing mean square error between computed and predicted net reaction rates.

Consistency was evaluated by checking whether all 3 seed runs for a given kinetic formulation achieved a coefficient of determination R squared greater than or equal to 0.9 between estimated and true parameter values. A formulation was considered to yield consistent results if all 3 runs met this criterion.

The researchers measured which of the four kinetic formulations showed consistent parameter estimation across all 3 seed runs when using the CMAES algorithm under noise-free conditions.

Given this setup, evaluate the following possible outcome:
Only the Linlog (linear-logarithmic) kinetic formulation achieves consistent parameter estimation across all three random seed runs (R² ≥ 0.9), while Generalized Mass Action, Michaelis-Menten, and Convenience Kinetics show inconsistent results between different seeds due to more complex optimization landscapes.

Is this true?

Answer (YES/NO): NO